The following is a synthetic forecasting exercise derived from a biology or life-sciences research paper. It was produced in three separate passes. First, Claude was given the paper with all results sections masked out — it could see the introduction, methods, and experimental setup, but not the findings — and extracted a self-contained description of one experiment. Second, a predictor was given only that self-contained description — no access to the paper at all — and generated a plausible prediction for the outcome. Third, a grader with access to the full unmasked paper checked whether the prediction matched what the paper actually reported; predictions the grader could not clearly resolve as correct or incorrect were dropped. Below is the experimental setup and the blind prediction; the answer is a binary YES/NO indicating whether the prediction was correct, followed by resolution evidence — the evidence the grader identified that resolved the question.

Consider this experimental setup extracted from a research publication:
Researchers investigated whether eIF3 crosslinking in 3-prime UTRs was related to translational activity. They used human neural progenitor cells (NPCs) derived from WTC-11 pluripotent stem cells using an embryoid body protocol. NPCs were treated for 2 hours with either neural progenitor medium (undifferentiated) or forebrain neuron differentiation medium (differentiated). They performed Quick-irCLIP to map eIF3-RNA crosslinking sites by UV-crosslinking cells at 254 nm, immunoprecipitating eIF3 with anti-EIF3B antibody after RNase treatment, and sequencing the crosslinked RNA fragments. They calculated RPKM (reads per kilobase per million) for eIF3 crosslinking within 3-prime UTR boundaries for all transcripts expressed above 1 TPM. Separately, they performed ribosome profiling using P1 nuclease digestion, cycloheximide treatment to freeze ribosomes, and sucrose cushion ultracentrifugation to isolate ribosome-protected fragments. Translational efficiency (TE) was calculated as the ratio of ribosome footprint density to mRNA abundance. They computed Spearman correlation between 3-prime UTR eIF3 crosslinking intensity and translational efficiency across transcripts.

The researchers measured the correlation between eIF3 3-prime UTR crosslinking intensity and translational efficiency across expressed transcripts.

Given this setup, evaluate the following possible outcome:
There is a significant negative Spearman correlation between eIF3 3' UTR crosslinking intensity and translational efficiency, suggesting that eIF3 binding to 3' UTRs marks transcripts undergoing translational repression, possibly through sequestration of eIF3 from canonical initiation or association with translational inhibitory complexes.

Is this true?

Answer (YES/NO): NO